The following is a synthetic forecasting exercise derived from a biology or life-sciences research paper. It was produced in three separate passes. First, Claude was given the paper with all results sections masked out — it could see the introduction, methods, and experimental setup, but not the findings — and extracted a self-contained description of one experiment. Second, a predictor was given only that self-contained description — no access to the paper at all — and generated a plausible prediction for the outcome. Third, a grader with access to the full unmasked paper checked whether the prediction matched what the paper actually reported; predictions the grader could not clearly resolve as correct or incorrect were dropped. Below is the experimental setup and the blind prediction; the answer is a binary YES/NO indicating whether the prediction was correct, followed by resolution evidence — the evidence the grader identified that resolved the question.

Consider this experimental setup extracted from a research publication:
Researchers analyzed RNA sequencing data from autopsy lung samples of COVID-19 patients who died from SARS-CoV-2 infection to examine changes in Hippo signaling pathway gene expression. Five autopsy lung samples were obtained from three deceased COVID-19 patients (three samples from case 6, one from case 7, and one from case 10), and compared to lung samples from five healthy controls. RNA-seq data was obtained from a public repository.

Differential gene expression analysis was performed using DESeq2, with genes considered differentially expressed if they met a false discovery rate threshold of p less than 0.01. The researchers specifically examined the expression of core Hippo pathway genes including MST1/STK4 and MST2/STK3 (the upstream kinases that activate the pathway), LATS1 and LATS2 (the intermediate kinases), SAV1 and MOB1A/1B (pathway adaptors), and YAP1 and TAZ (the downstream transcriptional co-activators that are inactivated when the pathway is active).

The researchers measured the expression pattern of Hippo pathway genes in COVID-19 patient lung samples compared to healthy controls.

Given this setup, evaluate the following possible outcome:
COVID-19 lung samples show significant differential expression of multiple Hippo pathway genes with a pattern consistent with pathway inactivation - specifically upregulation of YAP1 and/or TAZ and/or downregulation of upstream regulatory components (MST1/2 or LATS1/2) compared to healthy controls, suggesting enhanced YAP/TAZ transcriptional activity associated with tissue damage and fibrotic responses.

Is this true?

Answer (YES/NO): NO